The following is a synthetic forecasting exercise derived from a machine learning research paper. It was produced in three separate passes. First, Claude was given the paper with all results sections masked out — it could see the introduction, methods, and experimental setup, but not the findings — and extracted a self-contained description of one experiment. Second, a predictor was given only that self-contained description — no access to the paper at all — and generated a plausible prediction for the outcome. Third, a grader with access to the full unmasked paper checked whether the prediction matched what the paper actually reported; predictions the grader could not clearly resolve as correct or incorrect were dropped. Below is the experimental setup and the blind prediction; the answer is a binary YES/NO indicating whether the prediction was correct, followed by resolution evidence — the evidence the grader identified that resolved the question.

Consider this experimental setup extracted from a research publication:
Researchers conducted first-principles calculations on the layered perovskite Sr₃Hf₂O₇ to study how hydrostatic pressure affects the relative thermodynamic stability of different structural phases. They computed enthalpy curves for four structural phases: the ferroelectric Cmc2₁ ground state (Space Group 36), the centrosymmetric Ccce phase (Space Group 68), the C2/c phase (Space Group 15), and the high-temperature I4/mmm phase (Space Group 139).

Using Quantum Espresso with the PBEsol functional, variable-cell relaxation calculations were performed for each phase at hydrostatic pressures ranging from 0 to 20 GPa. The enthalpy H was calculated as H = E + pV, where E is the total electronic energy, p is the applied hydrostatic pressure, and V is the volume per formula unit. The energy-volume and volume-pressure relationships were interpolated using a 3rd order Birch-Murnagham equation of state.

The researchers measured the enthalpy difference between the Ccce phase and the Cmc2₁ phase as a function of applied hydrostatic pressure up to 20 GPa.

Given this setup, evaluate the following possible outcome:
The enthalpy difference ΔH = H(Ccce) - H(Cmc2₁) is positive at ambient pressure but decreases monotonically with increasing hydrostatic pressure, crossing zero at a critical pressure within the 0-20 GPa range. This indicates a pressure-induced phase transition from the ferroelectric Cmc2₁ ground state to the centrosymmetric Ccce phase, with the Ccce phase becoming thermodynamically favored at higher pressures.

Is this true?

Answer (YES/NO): YES